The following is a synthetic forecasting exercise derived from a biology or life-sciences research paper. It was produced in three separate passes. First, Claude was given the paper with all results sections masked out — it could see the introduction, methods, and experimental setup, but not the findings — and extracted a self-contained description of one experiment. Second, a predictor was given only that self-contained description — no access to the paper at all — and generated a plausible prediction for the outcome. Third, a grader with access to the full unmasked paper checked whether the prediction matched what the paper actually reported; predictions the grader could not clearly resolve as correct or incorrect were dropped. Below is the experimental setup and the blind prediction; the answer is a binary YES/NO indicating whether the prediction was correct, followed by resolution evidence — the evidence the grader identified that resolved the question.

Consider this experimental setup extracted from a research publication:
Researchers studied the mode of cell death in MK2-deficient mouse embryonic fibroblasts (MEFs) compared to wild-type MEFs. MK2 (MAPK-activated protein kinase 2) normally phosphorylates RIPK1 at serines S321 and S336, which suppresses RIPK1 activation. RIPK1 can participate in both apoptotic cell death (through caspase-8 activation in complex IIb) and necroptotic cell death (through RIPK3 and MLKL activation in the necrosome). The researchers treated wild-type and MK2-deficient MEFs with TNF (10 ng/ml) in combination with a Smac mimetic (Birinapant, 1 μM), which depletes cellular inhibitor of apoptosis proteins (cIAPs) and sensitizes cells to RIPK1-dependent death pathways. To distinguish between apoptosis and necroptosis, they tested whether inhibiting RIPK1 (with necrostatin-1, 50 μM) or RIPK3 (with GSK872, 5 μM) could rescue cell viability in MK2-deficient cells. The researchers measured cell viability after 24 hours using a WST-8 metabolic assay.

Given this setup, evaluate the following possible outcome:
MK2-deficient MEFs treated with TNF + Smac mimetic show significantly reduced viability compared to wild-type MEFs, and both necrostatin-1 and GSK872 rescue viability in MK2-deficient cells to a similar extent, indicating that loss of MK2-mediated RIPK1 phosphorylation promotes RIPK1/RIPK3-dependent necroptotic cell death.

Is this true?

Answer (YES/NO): NO